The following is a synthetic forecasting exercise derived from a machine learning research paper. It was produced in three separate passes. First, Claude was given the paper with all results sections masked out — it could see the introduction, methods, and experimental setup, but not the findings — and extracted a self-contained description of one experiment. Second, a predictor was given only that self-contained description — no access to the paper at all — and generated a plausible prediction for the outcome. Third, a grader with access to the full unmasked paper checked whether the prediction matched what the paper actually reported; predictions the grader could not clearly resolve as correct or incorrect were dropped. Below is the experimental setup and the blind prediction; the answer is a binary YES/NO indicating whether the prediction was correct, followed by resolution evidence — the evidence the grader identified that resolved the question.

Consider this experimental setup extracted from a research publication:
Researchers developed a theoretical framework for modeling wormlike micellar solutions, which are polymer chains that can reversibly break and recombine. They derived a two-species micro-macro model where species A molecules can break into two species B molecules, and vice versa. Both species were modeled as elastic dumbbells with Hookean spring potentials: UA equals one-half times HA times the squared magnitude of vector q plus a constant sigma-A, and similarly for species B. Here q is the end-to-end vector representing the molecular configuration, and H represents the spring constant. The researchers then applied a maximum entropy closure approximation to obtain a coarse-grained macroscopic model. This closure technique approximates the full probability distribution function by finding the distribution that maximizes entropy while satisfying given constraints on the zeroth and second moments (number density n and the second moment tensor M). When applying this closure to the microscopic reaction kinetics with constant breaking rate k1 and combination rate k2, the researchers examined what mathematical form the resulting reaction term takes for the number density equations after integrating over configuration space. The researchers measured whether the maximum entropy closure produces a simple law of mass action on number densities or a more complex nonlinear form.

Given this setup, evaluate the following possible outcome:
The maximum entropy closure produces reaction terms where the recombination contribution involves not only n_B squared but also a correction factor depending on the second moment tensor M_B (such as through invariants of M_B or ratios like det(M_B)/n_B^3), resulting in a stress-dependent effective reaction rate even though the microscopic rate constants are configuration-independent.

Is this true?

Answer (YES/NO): YES